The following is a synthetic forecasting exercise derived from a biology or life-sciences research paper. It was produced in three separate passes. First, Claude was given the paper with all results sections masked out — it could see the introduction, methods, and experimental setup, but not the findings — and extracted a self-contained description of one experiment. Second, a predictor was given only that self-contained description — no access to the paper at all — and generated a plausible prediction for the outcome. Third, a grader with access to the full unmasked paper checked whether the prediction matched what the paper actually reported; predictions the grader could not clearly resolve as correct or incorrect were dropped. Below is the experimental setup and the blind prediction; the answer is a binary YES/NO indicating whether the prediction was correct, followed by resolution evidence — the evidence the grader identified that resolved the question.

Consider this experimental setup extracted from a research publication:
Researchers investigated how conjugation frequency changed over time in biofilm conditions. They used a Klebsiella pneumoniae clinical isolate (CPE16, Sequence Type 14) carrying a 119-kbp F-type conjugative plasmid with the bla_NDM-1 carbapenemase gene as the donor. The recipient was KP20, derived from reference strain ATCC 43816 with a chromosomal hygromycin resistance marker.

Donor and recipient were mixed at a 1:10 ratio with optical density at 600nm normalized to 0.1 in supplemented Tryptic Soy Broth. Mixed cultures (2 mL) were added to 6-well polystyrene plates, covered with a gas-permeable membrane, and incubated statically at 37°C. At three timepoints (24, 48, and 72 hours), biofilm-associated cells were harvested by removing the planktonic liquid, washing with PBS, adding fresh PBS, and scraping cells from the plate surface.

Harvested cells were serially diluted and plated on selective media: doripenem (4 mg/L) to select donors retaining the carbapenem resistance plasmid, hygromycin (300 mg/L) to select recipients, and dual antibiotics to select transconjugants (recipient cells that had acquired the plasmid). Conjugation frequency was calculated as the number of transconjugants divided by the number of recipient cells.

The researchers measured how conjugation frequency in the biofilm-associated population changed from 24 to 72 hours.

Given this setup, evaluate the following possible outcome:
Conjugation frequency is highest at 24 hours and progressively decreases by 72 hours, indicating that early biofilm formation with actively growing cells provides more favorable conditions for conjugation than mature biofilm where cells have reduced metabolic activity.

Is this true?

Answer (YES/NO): NO